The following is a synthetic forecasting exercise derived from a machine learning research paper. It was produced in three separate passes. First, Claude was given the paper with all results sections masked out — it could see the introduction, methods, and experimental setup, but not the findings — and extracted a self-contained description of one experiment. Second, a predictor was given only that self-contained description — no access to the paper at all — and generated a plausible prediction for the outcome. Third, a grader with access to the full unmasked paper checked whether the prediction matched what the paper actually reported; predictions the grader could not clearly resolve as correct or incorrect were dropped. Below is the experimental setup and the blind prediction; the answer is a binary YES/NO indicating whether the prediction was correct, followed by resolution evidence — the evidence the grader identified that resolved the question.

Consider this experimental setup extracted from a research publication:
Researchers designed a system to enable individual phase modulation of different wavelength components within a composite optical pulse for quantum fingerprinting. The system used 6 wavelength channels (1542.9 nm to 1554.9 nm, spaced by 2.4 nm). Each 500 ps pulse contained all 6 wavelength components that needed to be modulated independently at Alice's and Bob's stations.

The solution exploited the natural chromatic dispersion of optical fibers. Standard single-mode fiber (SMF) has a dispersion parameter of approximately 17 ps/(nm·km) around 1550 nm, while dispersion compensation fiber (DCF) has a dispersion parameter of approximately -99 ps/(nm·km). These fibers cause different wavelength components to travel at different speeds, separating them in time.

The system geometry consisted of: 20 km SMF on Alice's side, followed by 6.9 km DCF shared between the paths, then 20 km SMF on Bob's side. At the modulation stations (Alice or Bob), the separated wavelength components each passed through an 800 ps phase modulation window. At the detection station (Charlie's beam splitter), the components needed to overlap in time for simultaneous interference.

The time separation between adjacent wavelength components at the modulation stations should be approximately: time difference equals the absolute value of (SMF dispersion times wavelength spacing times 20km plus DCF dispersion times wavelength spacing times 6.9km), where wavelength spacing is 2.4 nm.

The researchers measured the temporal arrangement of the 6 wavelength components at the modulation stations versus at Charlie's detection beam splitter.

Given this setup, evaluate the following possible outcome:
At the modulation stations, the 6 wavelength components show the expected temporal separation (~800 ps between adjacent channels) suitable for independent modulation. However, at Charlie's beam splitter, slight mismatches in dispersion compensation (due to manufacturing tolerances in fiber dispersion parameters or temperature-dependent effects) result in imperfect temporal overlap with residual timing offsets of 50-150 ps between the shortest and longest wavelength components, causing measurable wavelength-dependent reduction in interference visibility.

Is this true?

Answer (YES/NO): NO